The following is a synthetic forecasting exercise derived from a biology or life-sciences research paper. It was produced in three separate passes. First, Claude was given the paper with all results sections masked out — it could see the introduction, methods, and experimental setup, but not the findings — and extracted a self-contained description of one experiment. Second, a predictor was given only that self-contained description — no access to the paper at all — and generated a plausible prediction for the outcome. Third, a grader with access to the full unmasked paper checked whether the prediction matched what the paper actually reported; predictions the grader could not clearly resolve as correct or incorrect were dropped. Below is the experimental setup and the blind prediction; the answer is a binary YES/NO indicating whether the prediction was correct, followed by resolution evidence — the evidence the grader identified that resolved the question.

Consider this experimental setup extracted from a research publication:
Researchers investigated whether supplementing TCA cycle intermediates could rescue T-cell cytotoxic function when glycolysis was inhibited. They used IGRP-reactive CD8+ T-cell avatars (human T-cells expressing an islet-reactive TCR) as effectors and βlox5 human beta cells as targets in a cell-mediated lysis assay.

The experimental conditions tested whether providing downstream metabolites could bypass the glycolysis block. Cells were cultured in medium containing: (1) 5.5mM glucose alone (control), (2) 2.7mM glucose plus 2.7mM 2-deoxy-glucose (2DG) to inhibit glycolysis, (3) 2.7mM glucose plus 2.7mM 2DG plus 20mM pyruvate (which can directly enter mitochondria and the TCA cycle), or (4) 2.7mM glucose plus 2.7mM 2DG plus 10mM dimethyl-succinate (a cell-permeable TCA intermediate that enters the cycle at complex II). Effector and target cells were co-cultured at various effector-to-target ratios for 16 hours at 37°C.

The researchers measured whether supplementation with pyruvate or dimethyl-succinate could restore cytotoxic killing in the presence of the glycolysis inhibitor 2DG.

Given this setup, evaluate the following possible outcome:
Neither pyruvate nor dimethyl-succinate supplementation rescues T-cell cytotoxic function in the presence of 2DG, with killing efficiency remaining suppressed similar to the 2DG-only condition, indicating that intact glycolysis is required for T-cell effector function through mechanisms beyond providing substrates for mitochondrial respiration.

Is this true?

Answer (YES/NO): YES